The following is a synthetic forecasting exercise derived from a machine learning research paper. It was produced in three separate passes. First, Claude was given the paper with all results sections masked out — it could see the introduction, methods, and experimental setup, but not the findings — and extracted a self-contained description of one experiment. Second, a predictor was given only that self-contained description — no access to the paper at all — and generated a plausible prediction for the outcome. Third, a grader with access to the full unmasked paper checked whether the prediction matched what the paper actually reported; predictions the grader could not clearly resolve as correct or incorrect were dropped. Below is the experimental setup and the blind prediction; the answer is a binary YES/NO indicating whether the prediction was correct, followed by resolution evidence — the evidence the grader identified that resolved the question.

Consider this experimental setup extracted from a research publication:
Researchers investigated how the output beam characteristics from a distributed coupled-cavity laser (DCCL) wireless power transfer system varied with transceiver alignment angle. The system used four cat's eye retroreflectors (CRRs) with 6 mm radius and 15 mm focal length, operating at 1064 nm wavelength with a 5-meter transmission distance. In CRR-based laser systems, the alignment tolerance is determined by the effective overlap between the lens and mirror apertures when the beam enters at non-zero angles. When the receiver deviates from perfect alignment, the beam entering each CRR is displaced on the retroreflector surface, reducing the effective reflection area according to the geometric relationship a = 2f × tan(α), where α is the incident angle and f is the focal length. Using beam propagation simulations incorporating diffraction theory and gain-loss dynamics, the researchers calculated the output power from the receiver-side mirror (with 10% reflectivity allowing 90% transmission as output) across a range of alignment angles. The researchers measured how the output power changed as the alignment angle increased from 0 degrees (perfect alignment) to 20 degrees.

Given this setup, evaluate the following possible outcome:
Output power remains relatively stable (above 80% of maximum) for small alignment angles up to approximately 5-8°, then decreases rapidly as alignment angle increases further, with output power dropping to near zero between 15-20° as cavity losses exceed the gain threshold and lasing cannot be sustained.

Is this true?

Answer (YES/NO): NO